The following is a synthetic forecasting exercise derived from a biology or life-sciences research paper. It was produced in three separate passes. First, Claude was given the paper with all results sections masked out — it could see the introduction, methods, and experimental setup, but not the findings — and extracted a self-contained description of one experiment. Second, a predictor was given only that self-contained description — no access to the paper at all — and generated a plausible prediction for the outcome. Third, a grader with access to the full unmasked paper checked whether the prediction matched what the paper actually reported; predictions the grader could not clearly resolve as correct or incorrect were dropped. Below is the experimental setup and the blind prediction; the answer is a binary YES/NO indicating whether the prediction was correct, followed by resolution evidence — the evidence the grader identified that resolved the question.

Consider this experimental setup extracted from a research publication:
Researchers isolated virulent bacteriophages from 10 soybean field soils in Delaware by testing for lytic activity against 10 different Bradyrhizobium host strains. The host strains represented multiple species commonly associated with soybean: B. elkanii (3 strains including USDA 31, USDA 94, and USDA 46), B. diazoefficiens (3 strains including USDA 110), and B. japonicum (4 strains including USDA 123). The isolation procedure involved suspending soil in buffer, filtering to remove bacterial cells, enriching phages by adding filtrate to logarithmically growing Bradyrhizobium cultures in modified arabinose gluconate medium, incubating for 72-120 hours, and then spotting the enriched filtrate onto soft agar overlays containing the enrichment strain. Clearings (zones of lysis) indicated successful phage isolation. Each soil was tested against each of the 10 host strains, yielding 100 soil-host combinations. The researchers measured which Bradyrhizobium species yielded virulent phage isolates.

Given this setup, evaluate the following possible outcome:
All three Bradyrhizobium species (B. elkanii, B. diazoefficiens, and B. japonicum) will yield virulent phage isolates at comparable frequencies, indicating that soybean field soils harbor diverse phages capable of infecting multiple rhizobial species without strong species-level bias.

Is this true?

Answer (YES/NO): NO